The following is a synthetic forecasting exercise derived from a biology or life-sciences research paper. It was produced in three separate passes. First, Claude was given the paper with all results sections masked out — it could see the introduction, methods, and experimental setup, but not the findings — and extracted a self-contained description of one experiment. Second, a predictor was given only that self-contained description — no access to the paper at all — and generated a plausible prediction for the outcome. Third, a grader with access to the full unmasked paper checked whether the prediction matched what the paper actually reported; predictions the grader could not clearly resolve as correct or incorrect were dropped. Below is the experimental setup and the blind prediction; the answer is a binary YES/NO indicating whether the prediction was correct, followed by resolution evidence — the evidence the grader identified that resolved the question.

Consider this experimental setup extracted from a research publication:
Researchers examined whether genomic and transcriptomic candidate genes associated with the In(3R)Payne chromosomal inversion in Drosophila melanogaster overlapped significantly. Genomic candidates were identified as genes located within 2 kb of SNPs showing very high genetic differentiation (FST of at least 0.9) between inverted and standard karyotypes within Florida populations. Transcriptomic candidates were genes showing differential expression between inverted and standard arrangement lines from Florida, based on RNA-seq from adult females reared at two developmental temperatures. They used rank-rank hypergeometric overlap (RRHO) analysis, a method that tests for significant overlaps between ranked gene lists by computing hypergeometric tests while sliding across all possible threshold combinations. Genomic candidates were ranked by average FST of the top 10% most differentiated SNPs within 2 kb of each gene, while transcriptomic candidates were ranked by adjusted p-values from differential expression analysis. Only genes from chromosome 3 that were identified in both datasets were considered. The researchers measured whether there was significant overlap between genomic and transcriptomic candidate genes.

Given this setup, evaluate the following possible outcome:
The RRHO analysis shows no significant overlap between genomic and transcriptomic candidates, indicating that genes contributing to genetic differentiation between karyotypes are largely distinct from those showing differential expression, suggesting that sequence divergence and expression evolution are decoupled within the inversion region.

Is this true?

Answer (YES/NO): NO